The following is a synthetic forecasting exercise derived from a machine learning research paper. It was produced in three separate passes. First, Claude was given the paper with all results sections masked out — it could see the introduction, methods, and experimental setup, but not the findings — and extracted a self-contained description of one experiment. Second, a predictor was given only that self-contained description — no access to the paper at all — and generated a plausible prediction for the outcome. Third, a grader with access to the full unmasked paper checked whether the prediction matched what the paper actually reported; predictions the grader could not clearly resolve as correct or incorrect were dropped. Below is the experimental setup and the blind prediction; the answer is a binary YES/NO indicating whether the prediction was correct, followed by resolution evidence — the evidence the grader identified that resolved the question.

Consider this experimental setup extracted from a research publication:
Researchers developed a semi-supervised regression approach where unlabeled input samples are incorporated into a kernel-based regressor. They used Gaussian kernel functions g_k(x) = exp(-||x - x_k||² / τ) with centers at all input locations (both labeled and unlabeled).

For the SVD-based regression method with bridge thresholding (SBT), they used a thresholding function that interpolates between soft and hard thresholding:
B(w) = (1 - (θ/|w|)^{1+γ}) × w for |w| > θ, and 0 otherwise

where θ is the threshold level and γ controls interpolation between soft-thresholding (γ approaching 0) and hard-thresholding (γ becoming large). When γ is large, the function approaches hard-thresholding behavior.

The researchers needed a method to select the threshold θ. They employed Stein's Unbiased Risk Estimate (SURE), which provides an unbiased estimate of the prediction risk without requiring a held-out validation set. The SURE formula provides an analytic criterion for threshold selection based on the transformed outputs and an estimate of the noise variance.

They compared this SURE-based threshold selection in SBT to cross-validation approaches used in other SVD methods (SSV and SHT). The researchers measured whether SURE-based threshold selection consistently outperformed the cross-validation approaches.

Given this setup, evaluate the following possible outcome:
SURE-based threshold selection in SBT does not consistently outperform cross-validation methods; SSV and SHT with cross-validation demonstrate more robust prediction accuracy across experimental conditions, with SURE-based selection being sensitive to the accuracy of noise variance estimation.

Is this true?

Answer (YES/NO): NO